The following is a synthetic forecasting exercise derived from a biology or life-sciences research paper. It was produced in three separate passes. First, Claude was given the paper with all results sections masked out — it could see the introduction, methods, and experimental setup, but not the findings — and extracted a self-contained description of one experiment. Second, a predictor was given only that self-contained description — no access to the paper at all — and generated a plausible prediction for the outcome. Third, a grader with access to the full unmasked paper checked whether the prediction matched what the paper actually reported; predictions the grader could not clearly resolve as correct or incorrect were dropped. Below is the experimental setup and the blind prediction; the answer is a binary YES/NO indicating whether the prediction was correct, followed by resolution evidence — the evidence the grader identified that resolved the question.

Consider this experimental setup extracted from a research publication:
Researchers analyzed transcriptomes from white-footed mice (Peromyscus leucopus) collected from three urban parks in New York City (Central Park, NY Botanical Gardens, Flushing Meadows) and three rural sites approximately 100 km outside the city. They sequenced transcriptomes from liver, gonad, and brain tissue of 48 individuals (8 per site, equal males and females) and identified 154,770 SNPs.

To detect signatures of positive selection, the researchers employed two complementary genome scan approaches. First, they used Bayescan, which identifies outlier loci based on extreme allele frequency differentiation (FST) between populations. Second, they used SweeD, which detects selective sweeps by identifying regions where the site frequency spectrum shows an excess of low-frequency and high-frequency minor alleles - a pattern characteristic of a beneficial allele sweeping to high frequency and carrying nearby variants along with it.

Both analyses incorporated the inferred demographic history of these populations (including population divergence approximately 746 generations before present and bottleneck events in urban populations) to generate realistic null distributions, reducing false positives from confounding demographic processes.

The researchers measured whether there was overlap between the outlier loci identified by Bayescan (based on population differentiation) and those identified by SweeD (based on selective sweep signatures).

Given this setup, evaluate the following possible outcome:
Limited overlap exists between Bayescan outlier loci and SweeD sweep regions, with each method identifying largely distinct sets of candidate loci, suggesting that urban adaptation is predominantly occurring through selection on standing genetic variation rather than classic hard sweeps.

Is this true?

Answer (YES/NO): NO